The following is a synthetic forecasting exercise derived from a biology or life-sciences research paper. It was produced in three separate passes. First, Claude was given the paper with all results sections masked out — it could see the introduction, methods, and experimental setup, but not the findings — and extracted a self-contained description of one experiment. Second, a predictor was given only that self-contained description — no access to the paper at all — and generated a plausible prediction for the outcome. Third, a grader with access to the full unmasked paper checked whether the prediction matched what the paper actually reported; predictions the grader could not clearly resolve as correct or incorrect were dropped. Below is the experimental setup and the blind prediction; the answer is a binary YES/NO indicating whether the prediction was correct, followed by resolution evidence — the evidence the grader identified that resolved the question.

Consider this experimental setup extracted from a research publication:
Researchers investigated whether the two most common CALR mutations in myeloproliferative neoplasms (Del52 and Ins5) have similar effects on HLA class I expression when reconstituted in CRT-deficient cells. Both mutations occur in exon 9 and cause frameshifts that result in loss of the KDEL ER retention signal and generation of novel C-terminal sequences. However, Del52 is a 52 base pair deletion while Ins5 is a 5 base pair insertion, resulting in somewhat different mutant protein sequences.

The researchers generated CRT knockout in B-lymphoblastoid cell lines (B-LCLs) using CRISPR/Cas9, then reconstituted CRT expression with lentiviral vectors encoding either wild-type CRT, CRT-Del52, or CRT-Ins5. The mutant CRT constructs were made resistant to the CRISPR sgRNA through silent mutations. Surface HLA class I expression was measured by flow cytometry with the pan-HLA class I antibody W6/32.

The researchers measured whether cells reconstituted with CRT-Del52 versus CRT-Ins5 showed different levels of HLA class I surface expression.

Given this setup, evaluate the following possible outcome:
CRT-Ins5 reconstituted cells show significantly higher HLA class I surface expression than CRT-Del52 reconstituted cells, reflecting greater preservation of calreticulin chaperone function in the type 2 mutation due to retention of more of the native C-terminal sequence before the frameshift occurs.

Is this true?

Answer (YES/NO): NO